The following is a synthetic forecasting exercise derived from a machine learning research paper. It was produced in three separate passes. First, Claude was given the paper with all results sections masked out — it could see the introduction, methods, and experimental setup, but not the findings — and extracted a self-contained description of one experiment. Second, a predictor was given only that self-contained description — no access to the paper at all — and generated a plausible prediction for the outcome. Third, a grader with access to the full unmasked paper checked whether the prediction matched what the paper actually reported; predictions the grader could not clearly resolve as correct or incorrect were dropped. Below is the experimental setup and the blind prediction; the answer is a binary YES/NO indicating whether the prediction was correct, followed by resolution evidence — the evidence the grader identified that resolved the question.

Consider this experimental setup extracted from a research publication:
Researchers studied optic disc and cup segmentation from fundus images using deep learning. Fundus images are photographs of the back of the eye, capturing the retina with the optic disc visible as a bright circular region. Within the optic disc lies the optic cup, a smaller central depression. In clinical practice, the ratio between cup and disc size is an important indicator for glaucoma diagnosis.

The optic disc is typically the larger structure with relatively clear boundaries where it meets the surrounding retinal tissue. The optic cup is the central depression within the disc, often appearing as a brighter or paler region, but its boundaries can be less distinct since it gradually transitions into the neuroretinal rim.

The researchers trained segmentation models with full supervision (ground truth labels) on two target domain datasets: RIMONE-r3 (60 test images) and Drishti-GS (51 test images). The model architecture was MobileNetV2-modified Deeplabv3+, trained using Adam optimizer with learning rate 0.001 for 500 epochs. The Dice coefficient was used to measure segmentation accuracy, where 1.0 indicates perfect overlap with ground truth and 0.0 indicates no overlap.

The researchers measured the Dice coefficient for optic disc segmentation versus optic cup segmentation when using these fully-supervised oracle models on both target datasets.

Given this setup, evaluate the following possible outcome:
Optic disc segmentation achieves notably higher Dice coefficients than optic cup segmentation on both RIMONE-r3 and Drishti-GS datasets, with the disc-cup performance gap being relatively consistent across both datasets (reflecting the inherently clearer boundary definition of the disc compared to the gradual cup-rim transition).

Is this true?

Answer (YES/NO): NO